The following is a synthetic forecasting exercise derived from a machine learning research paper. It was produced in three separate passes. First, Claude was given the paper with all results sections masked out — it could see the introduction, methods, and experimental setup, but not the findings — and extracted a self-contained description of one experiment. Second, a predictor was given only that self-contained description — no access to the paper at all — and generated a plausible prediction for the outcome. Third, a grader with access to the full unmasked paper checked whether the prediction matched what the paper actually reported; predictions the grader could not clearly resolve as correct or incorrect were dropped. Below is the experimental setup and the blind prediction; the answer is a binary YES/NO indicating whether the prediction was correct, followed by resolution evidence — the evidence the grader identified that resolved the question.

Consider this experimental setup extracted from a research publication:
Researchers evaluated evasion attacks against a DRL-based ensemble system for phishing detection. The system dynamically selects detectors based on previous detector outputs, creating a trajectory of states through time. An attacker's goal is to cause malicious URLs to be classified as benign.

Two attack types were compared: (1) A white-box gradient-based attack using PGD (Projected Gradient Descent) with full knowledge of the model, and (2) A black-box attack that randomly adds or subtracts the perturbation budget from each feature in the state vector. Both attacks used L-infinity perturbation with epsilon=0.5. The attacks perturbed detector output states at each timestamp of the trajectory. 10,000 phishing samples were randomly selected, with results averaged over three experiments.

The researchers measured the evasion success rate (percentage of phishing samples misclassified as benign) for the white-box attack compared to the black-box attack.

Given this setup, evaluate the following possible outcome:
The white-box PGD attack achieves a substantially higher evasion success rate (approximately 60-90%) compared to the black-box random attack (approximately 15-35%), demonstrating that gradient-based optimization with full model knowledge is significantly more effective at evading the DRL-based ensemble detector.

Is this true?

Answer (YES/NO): NO